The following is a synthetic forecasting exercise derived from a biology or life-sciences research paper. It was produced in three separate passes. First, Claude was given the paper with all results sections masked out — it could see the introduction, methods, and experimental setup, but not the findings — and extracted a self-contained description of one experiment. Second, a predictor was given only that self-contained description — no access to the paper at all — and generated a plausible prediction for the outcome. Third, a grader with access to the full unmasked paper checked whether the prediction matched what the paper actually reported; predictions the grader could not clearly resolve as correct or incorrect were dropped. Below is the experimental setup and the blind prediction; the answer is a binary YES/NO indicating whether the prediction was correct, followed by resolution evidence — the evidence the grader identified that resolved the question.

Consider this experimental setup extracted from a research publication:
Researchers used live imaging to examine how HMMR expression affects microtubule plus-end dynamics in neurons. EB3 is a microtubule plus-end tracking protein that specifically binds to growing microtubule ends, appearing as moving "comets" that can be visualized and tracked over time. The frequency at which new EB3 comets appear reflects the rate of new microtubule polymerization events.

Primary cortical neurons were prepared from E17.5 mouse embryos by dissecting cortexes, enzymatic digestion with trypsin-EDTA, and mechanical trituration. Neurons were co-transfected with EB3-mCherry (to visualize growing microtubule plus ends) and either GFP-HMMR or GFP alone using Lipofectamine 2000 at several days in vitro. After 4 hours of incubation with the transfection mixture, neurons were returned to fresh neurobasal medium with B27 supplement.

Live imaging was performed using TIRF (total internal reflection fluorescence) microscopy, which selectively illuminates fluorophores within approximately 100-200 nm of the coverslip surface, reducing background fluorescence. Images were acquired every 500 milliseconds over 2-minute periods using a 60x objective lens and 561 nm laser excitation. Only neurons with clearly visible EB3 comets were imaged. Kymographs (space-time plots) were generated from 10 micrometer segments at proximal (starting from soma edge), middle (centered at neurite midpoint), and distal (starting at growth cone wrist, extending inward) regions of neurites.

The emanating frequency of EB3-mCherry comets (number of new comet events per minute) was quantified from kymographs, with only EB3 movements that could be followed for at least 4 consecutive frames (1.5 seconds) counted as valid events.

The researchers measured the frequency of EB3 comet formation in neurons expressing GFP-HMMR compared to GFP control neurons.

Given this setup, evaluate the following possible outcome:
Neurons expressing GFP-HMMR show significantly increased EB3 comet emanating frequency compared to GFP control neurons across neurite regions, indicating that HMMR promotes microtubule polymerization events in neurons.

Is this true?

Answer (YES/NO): YES